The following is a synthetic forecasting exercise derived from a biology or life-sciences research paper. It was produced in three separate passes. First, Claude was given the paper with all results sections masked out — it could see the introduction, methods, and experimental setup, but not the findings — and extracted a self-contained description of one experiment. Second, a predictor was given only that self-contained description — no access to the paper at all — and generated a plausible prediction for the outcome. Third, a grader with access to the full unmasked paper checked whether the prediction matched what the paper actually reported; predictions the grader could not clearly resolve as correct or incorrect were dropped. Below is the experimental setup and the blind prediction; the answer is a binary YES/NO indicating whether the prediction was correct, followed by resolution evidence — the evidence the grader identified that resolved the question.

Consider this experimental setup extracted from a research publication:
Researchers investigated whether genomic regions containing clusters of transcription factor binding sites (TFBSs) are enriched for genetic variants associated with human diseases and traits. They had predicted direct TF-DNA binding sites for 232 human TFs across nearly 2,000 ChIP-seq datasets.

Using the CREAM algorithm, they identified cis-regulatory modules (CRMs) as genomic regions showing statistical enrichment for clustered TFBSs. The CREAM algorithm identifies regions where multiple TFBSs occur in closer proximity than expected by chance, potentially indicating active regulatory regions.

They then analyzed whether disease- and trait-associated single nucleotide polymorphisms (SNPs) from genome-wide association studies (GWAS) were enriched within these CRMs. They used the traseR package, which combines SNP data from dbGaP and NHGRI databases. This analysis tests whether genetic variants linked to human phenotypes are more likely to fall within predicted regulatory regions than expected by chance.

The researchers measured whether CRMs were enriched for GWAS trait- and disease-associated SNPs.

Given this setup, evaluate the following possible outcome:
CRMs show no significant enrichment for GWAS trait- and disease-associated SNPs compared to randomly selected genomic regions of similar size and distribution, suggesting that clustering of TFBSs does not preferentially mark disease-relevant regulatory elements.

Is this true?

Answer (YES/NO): NO